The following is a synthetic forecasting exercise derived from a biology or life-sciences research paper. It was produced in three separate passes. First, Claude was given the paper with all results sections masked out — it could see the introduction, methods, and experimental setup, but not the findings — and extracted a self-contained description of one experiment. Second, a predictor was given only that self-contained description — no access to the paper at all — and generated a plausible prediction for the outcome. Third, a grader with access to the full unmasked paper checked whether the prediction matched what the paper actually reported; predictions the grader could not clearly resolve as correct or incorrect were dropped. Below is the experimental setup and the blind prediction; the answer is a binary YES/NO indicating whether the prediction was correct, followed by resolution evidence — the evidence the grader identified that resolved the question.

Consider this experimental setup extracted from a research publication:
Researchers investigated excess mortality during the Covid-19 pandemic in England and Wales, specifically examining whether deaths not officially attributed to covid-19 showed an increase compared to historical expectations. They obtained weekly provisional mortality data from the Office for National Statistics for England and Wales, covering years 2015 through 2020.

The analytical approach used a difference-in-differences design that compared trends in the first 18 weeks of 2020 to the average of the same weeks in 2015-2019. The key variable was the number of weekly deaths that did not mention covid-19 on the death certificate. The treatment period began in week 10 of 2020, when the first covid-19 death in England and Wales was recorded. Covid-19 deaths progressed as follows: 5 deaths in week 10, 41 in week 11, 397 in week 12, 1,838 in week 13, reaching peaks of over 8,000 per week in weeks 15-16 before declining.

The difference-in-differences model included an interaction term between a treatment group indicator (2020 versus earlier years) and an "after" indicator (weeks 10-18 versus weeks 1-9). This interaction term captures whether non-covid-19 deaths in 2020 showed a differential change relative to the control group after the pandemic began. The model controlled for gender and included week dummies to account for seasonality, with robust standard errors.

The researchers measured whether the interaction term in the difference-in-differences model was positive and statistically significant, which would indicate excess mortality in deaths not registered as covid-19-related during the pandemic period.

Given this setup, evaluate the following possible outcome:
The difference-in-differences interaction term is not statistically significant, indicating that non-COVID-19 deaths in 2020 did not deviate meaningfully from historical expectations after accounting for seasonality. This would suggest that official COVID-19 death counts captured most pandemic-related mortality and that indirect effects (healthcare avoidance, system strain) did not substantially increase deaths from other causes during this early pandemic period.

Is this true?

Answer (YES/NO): NO